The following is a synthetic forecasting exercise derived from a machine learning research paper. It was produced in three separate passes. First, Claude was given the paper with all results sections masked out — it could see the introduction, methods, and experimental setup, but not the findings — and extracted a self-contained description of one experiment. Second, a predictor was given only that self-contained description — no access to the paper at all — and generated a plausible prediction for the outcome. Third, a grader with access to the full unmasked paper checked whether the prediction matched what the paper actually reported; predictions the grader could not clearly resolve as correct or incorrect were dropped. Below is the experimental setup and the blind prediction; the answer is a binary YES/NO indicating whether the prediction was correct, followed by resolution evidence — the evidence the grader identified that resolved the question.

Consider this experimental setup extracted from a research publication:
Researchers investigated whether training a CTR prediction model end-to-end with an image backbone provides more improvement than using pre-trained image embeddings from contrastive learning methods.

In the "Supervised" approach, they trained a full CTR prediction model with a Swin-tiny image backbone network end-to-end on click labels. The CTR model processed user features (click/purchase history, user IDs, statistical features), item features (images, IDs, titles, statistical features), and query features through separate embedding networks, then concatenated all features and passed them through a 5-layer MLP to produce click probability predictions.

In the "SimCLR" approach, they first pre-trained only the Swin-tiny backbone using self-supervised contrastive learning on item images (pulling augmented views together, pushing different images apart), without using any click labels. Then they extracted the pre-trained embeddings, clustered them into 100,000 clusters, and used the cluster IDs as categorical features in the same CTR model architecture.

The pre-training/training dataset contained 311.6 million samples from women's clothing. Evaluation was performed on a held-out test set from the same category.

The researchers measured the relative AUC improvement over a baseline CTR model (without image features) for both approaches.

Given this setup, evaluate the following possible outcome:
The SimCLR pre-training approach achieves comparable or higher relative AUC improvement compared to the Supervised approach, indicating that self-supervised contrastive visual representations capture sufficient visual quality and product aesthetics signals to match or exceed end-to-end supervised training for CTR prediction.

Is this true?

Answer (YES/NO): YES